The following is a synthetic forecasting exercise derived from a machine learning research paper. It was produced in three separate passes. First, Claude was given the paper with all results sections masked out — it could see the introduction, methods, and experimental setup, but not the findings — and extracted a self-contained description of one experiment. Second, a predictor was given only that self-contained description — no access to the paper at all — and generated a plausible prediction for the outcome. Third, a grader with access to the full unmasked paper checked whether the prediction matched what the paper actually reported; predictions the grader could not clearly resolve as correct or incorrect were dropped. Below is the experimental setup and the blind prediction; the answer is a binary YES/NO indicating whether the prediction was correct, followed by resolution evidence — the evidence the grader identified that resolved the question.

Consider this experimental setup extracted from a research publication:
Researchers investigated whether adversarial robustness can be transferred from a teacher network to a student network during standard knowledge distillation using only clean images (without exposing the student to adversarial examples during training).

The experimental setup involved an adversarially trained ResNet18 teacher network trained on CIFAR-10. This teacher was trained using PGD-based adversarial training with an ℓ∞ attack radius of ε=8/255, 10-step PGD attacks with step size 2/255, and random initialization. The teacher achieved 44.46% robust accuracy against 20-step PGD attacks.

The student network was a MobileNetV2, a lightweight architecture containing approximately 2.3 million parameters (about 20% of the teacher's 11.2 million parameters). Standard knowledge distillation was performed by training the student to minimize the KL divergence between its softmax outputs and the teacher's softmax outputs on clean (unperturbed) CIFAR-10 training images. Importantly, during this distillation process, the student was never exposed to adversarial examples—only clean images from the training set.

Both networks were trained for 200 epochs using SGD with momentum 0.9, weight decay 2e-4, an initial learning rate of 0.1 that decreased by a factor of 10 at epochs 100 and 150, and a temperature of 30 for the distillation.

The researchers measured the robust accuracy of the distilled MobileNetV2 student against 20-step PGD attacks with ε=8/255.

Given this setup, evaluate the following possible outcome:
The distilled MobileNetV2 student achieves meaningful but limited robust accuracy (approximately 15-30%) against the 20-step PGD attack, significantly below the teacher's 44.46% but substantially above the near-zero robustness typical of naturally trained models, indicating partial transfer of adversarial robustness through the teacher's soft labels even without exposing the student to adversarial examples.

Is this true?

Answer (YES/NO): NO